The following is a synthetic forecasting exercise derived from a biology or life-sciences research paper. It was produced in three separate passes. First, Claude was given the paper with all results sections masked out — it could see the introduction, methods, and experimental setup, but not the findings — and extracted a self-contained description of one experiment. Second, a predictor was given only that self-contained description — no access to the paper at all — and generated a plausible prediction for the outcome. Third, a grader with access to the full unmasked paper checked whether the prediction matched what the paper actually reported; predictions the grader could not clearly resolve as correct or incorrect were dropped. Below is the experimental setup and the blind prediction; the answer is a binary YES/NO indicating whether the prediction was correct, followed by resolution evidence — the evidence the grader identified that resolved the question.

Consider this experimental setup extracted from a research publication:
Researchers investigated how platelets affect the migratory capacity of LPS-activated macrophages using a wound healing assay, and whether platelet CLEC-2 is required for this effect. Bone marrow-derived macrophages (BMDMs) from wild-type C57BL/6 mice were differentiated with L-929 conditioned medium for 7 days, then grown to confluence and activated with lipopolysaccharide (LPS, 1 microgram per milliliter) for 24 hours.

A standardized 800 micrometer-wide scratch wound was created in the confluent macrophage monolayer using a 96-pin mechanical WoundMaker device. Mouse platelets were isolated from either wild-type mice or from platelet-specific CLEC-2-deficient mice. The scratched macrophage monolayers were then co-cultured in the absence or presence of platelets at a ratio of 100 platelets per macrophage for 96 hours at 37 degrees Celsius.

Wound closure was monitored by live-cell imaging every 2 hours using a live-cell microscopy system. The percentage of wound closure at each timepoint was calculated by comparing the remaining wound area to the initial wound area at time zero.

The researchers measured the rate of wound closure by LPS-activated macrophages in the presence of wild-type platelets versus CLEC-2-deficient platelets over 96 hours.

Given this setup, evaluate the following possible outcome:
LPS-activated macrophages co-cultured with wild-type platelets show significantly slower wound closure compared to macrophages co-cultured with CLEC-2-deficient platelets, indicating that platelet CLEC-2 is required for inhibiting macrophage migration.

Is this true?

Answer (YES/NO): NO